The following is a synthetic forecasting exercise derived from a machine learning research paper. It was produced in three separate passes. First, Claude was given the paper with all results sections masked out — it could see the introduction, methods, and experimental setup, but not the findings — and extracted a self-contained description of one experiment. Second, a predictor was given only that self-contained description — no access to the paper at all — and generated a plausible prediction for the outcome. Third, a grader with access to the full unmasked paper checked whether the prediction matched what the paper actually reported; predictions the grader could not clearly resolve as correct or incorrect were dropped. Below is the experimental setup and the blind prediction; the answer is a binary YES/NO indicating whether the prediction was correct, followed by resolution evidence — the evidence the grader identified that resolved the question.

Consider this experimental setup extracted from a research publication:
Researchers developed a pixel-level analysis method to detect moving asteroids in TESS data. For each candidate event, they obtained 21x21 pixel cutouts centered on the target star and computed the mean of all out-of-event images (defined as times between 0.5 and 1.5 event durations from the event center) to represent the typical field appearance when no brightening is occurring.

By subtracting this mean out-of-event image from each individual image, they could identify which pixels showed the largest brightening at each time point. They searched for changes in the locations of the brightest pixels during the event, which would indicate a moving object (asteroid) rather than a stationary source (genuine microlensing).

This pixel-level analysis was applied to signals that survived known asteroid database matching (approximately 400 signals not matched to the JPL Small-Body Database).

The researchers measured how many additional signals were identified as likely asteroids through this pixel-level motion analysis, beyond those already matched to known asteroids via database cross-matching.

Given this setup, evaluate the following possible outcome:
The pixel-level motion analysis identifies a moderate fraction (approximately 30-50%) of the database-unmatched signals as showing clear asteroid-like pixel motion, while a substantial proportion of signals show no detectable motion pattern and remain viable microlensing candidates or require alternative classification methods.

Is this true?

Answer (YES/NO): NO